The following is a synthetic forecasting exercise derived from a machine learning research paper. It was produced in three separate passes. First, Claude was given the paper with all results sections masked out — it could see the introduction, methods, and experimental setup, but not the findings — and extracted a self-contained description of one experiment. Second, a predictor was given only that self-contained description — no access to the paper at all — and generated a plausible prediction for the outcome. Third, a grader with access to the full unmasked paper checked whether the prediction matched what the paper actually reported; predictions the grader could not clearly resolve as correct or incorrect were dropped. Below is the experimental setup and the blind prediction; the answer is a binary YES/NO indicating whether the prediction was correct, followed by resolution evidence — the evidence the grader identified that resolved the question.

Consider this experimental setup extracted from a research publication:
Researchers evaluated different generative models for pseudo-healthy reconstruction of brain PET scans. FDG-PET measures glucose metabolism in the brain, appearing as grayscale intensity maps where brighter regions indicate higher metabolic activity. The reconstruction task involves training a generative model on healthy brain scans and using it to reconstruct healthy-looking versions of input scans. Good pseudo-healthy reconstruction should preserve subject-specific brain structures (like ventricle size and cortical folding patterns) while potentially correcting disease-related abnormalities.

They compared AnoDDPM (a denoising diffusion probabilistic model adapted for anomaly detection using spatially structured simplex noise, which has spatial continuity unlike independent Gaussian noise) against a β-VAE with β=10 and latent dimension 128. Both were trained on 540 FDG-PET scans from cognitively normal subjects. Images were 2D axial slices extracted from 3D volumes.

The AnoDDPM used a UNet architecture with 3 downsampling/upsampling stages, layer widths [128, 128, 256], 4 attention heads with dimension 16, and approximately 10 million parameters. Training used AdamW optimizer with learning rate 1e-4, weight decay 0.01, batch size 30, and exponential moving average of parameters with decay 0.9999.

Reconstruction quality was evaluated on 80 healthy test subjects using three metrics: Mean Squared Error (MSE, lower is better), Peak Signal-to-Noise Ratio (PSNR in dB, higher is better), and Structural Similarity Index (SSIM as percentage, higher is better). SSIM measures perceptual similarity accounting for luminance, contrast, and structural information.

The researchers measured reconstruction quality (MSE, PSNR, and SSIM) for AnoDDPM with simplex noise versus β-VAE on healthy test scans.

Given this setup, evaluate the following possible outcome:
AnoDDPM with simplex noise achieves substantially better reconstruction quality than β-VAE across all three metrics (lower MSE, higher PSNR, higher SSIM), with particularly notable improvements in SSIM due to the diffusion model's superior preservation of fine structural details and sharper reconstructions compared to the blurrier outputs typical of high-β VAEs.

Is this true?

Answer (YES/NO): YES